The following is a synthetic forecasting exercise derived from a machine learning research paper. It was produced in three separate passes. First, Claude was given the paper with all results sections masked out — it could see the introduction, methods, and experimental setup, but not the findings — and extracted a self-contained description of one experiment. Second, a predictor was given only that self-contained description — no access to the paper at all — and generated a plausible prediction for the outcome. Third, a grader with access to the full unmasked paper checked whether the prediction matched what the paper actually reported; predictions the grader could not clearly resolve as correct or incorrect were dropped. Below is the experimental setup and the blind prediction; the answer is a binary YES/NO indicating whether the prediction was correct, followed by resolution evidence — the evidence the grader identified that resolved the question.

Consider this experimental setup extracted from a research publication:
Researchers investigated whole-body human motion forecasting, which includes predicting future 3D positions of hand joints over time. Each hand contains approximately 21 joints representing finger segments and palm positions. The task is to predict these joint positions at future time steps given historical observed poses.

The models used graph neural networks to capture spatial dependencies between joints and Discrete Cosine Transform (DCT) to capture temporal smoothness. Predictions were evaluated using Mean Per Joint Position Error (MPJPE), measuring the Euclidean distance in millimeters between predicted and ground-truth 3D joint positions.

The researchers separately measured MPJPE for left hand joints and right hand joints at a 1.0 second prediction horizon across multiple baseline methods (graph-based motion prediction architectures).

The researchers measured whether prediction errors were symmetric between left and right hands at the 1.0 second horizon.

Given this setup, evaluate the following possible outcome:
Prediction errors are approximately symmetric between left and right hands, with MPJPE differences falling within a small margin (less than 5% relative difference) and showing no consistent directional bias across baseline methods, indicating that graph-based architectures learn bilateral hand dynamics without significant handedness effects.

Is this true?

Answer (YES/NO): NO